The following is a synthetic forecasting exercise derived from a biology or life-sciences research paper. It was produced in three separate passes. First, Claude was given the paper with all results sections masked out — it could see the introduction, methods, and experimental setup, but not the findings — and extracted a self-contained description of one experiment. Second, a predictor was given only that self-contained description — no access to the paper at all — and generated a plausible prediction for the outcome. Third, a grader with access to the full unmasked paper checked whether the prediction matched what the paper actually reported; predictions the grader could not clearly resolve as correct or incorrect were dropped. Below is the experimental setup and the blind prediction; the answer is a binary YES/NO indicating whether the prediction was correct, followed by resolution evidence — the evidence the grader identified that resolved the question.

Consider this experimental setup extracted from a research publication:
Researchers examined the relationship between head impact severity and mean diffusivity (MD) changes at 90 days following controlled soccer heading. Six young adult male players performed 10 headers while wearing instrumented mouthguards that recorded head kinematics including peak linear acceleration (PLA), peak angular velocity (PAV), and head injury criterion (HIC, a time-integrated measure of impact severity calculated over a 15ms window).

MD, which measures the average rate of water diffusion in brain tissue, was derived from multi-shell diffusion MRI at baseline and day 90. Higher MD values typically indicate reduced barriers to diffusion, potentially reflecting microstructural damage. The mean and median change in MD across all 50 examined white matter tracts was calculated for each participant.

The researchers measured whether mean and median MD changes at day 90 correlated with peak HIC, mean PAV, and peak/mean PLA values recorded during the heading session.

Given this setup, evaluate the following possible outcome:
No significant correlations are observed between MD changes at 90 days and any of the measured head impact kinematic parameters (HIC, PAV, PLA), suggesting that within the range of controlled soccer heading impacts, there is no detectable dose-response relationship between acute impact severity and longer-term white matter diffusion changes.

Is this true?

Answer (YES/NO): NO